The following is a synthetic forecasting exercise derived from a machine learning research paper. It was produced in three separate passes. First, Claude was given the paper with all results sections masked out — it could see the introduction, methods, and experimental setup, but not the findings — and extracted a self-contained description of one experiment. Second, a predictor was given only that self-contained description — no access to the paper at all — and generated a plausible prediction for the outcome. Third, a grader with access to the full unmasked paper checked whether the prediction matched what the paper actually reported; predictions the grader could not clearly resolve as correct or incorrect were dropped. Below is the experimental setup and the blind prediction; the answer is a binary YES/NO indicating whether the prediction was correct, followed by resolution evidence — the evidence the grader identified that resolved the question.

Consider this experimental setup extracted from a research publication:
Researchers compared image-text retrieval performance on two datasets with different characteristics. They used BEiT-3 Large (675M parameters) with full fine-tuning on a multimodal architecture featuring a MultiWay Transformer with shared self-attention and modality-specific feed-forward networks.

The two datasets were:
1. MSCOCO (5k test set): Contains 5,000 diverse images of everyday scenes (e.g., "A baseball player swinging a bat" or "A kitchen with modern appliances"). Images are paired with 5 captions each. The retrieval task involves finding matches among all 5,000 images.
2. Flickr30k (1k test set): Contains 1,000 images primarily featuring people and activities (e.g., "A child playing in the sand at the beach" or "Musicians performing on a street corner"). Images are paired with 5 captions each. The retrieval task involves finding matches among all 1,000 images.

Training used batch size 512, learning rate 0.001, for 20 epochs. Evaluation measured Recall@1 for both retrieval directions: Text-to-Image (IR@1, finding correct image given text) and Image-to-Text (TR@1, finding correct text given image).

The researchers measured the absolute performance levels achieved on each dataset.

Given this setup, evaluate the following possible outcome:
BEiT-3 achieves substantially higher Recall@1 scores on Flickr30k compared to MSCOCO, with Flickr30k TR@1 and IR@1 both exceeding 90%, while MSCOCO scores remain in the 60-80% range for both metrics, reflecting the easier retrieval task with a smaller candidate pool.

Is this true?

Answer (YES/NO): NO